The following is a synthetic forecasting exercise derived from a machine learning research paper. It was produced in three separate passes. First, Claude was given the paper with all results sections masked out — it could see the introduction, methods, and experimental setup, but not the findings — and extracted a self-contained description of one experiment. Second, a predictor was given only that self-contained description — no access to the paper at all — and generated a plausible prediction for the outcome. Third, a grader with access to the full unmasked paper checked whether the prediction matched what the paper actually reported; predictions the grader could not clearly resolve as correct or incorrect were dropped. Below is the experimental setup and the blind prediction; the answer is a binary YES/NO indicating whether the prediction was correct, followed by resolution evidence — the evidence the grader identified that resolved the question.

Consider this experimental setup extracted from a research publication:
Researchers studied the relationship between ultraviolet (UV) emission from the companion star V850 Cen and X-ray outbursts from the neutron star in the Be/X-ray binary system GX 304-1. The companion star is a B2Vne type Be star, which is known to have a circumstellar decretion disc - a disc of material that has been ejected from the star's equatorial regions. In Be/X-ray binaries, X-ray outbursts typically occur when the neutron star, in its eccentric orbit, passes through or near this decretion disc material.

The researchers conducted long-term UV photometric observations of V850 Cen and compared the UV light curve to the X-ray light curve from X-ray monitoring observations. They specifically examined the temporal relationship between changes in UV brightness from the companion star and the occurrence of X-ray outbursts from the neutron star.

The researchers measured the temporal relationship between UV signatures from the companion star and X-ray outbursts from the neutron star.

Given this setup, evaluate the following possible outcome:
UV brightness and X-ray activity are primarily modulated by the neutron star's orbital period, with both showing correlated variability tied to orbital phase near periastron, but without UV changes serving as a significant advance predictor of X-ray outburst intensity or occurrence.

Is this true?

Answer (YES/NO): NO